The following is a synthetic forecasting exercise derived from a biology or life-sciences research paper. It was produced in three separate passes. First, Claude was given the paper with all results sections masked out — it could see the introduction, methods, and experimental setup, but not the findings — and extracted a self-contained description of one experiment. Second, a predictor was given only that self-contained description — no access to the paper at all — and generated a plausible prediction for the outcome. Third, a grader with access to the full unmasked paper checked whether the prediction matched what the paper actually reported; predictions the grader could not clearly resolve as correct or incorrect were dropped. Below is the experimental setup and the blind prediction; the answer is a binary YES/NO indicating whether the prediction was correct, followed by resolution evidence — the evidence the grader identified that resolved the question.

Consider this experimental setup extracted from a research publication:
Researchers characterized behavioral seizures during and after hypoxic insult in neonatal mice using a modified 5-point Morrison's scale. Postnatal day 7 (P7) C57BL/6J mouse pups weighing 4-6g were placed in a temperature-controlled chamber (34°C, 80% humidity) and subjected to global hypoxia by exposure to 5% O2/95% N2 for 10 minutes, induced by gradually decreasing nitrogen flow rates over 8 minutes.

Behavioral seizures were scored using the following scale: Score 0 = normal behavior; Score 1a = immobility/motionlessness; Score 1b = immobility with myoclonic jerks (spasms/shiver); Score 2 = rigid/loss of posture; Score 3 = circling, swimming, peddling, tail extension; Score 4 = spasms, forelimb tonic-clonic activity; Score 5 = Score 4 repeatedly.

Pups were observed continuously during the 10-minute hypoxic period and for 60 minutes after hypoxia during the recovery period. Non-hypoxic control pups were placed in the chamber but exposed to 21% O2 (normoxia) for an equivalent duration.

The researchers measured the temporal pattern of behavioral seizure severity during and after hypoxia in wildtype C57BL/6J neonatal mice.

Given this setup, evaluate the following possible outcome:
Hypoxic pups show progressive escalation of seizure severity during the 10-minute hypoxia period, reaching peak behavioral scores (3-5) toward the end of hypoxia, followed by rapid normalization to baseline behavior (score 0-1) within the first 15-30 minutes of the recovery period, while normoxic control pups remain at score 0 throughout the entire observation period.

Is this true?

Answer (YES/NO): NO